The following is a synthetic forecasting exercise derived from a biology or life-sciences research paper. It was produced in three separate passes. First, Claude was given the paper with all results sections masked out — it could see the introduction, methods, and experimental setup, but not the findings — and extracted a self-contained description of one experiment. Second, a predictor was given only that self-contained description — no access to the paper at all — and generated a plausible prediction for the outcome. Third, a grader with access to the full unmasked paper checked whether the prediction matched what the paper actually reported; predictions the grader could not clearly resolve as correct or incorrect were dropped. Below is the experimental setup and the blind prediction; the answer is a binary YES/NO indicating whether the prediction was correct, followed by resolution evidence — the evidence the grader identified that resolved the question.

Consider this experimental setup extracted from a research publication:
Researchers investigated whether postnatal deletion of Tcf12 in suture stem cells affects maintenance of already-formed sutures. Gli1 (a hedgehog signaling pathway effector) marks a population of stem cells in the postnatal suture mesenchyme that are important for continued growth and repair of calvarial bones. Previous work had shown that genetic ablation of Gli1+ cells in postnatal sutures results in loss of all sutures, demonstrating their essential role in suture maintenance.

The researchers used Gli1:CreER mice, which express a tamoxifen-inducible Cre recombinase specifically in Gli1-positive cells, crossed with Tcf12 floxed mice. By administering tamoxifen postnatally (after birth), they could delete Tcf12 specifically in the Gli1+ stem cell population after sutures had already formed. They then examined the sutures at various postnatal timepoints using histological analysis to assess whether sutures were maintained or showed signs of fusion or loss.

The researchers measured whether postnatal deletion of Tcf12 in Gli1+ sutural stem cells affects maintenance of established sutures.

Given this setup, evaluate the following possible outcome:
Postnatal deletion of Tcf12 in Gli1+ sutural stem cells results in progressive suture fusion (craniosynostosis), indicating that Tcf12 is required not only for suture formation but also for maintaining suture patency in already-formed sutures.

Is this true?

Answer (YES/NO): NO